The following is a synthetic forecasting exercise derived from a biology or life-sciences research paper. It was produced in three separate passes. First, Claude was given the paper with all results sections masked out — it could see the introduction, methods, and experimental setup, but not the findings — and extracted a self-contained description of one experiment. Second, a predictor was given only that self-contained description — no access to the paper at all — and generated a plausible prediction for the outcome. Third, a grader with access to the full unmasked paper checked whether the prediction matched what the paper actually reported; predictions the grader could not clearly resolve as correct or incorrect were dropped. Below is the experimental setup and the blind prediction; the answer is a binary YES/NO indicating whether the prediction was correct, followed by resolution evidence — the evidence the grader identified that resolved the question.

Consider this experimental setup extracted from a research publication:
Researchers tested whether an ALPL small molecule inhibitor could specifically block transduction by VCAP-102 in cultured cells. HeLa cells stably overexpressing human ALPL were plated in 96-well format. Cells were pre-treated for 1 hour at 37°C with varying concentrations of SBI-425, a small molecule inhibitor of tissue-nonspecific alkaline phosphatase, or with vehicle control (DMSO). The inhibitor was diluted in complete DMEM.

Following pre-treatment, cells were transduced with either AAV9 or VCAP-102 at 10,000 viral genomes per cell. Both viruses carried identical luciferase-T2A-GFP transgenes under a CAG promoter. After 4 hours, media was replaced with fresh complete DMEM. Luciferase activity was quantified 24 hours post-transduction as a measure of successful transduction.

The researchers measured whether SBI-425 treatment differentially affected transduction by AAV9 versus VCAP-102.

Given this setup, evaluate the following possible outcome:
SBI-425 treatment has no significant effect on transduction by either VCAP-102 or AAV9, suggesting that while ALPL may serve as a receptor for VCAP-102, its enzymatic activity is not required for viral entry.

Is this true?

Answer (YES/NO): NO